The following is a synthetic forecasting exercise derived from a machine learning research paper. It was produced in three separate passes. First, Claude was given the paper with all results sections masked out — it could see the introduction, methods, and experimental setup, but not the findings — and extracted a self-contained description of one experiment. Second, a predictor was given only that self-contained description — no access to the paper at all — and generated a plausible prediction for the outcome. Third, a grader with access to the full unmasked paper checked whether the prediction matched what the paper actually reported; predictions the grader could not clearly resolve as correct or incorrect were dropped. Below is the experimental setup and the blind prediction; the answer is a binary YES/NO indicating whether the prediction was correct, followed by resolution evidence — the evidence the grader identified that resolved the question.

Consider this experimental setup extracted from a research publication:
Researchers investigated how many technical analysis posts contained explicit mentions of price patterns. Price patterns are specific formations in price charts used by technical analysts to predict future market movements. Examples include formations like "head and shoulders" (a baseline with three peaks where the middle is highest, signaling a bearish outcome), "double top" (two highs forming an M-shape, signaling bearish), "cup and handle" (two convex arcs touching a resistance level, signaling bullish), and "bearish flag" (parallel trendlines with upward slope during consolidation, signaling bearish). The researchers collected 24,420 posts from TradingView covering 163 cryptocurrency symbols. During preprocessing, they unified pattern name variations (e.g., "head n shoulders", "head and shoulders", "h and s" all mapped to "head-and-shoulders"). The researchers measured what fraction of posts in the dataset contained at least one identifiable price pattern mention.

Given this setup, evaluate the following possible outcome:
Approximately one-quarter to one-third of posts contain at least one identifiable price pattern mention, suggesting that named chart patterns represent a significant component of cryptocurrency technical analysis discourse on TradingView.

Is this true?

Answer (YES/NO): NO